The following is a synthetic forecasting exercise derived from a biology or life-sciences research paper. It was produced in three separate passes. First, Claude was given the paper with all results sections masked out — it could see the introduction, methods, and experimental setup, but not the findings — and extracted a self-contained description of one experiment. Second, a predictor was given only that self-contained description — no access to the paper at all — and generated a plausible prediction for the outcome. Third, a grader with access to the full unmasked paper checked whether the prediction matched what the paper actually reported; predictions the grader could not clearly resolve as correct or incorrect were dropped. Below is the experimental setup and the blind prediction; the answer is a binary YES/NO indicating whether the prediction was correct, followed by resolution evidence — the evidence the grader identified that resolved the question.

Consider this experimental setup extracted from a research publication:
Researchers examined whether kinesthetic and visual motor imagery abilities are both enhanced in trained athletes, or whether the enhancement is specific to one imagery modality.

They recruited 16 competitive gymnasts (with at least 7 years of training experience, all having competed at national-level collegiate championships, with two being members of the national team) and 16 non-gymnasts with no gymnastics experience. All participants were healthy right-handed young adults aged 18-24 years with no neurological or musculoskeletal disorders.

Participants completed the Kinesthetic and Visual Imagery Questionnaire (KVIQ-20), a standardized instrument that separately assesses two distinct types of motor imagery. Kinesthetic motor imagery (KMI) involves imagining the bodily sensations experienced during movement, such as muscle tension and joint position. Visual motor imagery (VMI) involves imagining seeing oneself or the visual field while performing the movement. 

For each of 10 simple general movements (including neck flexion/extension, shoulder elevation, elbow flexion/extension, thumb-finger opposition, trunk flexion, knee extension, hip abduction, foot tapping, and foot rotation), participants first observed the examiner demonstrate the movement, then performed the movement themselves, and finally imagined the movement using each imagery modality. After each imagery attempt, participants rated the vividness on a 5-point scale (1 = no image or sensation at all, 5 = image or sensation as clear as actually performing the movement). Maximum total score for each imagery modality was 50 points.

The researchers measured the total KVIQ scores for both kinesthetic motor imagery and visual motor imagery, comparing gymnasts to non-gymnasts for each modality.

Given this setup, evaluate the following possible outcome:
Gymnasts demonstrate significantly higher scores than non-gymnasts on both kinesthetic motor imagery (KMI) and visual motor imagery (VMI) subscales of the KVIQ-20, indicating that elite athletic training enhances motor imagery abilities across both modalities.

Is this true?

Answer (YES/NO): YES